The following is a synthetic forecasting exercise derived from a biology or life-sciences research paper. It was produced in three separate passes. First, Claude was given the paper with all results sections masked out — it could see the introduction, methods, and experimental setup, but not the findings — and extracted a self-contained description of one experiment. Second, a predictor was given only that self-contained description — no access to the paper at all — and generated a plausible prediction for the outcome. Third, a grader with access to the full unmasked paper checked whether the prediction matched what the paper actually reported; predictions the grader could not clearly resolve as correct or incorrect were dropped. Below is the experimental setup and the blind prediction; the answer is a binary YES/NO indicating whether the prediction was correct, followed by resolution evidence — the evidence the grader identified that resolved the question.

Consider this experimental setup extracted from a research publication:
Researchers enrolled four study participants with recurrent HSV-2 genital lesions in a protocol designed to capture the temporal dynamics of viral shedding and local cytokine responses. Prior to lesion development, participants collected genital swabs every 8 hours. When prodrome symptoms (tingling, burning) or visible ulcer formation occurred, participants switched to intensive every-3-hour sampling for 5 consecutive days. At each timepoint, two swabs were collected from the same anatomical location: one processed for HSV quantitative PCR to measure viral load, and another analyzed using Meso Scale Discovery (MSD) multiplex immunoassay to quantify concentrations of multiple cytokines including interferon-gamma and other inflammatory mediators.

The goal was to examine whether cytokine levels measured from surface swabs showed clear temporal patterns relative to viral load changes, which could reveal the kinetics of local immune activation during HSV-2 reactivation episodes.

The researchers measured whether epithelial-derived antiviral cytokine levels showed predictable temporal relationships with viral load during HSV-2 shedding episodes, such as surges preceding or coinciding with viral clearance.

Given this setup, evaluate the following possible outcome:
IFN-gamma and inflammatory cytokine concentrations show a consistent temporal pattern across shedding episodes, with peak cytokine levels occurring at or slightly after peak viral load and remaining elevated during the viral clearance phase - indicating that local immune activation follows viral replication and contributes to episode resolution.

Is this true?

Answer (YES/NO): NO